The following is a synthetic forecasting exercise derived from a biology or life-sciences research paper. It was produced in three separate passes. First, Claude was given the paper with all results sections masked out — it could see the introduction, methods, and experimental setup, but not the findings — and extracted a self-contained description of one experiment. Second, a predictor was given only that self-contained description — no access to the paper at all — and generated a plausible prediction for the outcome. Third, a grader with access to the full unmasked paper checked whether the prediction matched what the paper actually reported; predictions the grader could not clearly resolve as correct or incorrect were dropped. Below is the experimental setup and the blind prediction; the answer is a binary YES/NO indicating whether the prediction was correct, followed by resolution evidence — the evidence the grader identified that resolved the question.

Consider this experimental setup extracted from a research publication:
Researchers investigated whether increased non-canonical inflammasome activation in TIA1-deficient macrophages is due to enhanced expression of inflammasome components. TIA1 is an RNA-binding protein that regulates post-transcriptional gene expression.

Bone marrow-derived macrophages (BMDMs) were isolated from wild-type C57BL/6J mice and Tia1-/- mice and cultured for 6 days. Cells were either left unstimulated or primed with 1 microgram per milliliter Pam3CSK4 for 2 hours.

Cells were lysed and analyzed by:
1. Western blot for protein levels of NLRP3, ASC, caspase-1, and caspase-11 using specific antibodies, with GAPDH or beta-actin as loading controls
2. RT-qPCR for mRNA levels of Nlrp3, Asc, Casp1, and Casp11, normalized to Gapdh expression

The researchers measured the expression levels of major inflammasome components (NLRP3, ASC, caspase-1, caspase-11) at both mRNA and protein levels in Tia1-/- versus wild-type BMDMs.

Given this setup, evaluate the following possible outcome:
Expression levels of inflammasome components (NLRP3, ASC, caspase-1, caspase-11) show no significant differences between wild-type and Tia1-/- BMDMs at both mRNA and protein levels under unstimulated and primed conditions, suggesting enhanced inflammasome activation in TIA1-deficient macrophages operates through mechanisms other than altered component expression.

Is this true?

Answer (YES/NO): NO